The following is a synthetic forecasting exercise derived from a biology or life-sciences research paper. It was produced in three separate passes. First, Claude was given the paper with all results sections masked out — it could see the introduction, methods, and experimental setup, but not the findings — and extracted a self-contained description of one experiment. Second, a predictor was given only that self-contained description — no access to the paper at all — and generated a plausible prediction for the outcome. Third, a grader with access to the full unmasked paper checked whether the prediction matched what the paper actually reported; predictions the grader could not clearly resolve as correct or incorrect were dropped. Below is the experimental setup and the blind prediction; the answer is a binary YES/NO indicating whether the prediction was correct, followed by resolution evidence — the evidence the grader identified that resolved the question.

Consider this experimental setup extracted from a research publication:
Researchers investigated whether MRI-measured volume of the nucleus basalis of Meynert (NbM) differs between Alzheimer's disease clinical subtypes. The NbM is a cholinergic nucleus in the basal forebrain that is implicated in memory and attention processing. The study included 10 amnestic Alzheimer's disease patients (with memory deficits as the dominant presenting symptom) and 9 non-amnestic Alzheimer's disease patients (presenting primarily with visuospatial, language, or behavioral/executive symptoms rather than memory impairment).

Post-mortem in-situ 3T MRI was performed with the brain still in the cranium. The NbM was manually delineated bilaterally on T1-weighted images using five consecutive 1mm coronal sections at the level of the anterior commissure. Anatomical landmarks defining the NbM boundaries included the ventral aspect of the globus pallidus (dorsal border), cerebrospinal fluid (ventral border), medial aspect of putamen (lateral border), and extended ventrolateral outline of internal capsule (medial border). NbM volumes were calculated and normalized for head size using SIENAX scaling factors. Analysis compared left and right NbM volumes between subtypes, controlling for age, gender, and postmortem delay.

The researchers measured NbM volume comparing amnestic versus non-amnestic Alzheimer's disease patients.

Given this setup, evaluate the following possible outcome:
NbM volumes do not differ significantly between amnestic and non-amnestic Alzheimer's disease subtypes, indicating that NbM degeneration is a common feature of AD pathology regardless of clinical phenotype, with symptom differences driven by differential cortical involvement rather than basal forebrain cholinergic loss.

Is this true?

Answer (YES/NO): YES